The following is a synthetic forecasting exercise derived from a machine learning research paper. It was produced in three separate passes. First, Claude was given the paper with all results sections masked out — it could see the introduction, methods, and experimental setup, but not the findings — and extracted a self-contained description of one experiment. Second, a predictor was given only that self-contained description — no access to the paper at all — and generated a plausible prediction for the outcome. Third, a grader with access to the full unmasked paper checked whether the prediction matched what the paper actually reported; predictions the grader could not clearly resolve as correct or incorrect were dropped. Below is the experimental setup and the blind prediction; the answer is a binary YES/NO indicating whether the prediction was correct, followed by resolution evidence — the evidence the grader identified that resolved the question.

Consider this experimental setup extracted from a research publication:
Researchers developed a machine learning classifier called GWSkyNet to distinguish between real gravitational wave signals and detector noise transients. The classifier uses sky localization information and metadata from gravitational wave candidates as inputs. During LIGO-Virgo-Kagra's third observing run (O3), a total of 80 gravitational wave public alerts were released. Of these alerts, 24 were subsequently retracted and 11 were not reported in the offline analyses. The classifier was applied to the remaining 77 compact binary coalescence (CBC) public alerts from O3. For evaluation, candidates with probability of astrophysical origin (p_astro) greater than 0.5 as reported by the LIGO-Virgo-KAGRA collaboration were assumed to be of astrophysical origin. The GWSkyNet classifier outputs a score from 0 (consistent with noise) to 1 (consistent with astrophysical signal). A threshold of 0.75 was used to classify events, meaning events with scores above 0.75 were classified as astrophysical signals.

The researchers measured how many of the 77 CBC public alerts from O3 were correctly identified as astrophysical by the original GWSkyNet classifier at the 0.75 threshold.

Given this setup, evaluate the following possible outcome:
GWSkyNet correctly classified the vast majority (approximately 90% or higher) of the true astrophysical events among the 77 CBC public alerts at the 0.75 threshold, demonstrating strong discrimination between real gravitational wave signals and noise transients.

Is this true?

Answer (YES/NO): NO